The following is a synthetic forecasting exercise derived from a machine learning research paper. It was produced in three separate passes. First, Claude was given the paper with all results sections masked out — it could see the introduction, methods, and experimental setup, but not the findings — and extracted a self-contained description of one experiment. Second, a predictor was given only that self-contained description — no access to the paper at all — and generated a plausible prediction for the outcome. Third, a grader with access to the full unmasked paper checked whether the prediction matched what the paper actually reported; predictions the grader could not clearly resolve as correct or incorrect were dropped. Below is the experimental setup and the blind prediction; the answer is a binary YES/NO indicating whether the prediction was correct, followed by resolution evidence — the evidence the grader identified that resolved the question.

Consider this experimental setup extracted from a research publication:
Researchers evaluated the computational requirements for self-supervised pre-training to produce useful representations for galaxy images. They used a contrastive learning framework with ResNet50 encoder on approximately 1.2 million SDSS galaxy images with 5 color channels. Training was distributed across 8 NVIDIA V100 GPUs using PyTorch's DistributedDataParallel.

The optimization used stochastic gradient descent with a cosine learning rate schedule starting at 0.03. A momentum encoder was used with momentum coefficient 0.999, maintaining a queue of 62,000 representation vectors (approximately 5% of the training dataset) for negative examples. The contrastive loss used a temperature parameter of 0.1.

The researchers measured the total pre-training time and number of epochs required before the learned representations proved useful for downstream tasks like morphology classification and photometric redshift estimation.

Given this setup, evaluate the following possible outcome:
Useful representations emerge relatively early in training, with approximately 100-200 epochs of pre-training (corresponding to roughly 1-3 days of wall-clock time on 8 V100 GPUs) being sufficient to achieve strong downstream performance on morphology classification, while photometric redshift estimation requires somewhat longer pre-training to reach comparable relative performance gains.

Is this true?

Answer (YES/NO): NO